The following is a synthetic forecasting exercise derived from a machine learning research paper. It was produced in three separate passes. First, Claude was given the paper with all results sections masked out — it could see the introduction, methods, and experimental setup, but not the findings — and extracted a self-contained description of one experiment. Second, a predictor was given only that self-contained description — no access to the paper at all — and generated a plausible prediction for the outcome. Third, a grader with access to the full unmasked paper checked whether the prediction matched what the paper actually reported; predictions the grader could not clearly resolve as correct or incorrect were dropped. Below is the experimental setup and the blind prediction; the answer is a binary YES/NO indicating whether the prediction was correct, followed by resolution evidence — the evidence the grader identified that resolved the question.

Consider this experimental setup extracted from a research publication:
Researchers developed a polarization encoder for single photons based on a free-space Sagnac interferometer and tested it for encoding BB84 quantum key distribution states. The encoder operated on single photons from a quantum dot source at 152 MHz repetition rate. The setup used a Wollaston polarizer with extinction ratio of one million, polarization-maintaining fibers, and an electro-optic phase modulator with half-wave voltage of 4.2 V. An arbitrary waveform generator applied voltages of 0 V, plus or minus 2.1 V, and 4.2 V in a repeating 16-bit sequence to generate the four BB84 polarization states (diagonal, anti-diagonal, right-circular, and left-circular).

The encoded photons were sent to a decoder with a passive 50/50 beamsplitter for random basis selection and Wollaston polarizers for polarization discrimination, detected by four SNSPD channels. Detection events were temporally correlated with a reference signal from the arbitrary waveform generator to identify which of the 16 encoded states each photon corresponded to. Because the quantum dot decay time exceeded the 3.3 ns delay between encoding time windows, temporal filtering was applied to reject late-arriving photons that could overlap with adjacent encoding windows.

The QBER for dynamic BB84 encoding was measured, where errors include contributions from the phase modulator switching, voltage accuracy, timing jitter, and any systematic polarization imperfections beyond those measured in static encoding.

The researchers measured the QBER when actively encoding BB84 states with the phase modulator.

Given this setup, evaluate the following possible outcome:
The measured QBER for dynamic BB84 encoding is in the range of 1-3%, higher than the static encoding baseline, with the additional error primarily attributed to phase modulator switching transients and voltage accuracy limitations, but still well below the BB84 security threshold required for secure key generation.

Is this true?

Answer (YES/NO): NO